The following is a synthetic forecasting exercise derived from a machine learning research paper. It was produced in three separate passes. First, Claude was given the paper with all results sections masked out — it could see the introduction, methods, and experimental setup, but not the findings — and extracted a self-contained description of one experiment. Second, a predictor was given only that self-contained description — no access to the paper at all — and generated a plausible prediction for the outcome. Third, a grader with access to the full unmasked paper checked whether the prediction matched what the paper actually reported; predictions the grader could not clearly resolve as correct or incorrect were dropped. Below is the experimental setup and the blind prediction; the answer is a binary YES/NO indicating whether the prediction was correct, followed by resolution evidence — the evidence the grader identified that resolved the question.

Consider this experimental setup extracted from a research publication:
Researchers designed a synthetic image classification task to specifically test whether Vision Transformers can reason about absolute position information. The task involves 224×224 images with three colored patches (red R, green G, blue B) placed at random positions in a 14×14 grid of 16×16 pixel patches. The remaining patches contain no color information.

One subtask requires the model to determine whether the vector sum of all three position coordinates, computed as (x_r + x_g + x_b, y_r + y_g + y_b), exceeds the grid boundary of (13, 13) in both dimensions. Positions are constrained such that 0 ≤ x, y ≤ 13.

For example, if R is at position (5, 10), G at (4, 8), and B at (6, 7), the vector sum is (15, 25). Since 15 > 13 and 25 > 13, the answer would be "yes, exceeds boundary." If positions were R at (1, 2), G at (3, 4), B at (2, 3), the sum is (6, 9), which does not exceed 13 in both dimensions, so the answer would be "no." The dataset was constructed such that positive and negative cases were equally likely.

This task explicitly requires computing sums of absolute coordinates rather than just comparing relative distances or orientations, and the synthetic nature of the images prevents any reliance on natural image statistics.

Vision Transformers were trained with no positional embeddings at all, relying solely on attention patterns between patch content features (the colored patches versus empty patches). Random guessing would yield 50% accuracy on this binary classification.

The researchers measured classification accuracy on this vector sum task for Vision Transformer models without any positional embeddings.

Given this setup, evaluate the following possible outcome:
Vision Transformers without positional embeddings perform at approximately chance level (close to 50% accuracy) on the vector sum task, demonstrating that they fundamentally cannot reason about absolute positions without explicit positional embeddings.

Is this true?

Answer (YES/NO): NO